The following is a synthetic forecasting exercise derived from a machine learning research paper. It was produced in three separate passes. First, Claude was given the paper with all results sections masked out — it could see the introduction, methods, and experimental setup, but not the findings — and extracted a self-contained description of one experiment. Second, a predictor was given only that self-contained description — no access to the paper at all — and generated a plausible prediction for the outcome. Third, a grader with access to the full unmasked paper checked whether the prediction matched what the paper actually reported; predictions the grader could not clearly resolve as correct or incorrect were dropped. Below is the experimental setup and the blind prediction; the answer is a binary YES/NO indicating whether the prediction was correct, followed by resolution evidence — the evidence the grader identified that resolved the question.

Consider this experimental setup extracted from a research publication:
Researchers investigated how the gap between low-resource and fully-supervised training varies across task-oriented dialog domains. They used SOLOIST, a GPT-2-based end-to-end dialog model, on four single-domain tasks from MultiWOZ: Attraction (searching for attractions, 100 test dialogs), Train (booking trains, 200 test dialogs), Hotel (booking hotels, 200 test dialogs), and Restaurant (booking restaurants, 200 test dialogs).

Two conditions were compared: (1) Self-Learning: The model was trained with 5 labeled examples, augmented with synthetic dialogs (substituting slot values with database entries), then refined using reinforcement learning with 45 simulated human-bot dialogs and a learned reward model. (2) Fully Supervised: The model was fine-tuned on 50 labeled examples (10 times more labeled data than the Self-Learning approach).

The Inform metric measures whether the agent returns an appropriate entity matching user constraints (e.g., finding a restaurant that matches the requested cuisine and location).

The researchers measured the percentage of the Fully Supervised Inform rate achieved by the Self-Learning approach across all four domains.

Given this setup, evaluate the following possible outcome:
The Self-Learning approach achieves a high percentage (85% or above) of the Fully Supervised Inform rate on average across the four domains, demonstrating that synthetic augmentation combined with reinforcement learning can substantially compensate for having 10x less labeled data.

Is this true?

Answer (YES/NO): YES